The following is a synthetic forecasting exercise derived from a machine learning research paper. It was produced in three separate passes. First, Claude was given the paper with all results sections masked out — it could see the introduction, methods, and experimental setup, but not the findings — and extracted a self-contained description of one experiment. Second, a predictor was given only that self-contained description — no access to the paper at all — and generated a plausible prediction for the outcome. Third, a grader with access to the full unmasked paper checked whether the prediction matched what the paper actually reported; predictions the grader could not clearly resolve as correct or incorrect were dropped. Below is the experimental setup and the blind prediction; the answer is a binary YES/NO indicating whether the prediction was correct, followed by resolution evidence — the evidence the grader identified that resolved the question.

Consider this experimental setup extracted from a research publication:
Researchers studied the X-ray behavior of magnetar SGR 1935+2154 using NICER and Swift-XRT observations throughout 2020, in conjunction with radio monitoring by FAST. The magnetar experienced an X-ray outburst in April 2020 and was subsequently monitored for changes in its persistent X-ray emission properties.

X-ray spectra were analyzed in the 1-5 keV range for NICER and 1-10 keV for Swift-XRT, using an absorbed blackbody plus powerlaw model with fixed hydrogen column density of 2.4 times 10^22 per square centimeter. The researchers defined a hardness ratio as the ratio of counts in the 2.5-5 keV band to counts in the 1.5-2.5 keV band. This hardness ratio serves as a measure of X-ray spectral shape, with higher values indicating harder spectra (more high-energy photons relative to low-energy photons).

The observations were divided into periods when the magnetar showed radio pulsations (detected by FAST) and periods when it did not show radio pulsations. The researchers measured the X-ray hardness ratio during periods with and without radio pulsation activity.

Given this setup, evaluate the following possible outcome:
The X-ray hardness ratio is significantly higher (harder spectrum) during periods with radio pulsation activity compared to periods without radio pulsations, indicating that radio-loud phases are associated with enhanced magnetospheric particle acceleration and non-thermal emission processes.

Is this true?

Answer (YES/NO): YES